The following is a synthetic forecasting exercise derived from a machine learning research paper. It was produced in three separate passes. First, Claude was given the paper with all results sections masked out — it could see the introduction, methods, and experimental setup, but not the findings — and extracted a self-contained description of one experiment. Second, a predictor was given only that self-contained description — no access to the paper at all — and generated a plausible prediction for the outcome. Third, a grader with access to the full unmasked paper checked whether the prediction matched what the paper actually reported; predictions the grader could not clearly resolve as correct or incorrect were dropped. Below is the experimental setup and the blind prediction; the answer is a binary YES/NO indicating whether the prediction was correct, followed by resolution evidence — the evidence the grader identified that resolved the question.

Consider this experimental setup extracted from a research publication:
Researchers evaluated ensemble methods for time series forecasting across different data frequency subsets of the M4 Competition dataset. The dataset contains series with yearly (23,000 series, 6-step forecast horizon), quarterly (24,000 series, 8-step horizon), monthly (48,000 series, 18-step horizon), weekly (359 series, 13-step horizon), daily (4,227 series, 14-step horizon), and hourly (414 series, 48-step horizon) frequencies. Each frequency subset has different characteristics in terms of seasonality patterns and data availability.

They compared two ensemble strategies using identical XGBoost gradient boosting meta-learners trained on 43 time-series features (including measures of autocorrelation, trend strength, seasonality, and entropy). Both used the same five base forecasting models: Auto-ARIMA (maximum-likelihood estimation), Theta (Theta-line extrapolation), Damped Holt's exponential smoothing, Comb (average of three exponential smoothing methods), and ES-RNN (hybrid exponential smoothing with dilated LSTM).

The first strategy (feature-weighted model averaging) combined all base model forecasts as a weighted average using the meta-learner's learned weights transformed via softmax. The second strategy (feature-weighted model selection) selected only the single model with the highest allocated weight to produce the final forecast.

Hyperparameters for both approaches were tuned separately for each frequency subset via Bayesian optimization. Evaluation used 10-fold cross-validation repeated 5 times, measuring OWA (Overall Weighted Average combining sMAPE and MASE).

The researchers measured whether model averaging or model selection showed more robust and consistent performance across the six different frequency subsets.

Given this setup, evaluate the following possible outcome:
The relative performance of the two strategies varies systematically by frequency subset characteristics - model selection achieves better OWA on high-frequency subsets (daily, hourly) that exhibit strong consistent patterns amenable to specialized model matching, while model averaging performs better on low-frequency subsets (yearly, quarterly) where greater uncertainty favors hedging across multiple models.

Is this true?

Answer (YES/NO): NO